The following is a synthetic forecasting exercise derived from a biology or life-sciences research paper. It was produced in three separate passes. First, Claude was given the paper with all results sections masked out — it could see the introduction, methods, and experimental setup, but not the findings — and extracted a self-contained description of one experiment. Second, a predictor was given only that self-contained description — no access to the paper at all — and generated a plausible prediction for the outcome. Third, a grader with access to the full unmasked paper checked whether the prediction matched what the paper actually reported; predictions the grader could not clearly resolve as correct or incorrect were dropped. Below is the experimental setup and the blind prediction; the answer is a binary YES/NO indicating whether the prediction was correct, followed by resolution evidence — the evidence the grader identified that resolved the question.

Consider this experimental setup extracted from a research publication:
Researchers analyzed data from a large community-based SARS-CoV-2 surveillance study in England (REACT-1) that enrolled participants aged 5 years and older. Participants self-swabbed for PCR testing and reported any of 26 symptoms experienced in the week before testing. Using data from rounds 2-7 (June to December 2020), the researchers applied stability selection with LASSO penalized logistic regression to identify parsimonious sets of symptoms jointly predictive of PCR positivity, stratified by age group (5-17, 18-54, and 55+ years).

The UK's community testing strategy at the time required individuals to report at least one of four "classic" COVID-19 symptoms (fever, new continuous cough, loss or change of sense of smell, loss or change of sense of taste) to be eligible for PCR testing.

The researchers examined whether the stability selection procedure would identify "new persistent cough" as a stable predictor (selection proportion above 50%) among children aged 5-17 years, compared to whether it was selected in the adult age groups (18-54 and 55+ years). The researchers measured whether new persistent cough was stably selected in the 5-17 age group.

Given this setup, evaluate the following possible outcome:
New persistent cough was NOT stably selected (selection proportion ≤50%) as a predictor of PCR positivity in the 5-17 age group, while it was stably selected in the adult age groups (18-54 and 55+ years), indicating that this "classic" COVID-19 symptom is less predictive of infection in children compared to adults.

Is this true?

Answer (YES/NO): YES